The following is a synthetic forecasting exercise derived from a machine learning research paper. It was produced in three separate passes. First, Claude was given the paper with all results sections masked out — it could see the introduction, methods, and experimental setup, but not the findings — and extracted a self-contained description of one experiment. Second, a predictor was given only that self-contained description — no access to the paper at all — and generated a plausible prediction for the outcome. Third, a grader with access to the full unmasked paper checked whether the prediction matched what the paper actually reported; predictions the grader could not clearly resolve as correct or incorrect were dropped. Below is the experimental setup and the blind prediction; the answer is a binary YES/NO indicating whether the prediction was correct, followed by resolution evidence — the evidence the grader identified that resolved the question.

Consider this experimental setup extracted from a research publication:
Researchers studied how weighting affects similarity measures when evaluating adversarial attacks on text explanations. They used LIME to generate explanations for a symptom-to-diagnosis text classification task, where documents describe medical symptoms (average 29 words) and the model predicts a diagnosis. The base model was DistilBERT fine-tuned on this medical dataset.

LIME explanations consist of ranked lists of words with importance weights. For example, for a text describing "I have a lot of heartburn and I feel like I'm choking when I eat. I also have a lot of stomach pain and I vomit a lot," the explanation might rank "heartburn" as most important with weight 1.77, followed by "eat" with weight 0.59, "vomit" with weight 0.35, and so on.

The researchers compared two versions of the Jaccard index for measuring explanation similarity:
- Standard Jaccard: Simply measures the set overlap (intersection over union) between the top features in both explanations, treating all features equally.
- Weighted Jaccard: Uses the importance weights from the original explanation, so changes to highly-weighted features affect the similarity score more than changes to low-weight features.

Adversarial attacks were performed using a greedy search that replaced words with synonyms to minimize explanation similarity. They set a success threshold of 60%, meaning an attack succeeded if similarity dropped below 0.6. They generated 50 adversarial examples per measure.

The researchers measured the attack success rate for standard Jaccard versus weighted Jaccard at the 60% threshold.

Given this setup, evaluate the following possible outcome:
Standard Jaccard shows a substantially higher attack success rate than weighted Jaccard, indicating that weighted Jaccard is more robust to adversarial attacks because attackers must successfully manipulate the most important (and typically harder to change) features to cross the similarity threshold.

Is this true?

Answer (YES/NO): YES